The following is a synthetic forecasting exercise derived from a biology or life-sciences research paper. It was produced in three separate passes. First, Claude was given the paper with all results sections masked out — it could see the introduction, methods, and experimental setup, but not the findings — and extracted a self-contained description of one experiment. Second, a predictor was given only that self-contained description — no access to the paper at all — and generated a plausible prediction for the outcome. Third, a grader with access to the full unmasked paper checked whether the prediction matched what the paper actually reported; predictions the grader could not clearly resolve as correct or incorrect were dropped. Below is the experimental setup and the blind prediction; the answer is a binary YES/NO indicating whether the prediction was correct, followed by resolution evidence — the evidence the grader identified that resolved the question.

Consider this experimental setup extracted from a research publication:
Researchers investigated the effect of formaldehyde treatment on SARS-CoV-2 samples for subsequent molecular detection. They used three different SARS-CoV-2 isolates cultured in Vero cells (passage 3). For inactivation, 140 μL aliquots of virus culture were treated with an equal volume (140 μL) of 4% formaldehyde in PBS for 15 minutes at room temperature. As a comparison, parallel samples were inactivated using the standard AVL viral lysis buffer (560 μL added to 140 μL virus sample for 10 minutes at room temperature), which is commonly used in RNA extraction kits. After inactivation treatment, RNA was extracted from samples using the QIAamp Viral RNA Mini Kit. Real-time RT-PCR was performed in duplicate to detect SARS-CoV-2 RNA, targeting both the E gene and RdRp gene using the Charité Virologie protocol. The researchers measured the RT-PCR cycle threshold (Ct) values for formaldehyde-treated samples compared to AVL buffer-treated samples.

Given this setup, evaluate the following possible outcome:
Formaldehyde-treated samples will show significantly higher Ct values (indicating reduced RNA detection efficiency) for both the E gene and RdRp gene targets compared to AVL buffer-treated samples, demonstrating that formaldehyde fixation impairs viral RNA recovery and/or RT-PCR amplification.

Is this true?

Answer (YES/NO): YES